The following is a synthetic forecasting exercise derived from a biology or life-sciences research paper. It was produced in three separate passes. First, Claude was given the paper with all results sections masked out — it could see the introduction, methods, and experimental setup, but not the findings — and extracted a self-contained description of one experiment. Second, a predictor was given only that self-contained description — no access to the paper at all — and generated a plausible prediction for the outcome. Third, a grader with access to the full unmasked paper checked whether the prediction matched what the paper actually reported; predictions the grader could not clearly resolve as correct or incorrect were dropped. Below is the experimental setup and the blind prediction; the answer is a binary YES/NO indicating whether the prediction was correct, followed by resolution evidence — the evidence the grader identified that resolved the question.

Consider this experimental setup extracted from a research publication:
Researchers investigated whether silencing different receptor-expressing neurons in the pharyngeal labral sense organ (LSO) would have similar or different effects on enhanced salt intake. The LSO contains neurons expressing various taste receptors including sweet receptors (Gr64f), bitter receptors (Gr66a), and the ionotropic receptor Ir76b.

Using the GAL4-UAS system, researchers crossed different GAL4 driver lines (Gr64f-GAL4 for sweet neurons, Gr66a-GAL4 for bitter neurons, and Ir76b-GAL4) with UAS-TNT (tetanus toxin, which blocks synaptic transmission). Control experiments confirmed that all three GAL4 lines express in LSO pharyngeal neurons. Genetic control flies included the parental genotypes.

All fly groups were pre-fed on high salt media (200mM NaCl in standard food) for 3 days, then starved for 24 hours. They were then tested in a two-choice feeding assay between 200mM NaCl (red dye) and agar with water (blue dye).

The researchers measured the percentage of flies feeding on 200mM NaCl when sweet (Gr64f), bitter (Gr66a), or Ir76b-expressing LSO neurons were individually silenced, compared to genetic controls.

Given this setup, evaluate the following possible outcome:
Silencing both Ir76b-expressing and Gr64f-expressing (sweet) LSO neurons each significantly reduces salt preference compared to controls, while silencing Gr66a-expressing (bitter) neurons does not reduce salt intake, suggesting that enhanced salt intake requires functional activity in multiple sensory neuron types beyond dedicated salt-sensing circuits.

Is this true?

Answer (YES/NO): NO